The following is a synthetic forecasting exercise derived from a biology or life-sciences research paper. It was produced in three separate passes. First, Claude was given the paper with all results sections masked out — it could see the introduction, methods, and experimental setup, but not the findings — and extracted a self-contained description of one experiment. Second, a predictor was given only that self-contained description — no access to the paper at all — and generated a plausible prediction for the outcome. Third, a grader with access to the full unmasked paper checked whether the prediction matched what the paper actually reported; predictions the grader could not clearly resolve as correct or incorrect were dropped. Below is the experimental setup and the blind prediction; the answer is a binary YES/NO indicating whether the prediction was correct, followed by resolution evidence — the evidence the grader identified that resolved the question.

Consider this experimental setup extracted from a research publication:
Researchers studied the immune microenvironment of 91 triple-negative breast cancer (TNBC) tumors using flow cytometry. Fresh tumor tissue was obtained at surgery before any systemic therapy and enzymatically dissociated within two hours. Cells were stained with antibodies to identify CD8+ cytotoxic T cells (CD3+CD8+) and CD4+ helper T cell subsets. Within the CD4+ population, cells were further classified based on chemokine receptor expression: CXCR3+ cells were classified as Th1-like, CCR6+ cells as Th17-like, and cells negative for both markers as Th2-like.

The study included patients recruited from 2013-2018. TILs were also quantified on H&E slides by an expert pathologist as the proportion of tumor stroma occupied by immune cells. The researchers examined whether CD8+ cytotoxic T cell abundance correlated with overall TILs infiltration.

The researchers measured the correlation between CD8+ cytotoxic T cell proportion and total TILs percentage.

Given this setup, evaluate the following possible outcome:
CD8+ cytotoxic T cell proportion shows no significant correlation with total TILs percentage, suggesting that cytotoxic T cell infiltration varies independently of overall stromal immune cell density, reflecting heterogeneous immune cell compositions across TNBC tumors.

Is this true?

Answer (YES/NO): NO